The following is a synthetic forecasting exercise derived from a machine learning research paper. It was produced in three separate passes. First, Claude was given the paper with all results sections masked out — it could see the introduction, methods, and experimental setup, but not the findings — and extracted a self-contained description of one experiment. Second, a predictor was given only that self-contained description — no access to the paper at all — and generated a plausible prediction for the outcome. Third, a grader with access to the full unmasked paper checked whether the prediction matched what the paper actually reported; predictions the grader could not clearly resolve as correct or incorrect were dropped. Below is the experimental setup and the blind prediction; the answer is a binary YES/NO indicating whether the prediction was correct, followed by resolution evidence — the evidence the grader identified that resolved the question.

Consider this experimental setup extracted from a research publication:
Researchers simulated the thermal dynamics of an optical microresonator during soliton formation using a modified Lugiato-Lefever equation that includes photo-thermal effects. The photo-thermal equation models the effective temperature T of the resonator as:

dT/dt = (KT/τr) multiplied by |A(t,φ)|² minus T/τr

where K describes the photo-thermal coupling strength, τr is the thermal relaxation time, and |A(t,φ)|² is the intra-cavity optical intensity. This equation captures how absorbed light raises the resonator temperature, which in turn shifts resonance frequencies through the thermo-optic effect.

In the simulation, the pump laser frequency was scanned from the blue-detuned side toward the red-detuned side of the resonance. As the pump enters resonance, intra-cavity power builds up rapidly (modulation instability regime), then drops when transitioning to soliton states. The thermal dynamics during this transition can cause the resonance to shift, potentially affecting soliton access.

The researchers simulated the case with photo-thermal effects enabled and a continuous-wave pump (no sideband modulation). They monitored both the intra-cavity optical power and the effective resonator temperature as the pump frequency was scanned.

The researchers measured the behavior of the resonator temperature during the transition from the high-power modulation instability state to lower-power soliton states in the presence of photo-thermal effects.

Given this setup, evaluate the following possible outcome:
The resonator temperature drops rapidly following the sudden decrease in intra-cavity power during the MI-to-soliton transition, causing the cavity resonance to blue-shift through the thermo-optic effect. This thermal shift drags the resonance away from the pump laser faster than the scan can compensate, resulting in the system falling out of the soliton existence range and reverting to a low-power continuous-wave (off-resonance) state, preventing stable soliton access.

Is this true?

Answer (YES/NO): NO